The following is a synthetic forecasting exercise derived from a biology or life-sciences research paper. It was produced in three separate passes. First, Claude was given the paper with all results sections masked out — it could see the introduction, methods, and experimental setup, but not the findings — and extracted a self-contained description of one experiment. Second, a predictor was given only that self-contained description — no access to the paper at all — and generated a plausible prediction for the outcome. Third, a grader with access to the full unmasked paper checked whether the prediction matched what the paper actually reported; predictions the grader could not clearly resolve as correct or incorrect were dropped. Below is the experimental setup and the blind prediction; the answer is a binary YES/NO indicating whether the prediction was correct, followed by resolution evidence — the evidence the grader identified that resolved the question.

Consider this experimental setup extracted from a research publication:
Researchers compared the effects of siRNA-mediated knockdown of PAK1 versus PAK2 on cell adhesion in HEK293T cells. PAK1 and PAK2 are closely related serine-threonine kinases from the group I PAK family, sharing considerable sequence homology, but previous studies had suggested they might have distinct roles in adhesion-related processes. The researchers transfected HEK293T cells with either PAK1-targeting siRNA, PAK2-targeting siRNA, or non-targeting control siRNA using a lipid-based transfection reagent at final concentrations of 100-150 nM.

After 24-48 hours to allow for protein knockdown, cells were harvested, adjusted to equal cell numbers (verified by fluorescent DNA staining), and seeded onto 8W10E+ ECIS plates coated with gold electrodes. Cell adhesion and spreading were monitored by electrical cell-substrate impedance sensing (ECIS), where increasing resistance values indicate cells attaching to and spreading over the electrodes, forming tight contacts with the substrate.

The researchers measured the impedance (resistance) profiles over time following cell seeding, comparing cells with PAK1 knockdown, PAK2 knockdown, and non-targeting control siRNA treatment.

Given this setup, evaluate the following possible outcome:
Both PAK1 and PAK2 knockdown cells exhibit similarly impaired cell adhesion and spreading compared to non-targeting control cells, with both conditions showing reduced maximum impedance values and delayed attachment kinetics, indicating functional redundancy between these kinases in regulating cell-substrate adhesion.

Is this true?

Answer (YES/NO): NO